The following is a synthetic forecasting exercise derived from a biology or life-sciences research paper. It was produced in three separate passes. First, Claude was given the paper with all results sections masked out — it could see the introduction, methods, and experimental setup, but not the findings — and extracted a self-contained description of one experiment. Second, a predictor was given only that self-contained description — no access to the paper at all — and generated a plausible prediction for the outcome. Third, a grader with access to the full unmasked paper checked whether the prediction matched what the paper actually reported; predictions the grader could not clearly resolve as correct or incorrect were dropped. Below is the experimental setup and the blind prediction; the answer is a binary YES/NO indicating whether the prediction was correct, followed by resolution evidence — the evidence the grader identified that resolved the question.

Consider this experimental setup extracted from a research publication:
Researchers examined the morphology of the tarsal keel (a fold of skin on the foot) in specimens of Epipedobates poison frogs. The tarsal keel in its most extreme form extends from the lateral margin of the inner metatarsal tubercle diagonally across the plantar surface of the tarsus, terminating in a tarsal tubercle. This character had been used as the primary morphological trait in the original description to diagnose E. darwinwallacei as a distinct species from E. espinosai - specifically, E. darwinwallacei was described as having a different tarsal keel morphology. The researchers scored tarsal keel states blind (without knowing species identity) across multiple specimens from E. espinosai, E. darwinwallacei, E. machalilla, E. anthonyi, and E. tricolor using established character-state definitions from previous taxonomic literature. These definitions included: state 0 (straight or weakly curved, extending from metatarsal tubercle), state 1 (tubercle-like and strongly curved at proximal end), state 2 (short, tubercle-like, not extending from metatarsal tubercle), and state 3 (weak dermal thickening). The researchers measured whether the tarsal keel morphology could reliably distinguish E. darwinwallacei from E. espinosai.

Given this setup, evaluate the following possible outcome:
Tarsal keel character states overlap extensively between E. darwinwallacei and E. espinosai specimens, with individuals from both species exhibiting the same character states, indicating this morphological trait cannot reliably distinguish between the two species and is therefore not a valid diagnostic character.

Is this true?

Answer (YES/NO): YES